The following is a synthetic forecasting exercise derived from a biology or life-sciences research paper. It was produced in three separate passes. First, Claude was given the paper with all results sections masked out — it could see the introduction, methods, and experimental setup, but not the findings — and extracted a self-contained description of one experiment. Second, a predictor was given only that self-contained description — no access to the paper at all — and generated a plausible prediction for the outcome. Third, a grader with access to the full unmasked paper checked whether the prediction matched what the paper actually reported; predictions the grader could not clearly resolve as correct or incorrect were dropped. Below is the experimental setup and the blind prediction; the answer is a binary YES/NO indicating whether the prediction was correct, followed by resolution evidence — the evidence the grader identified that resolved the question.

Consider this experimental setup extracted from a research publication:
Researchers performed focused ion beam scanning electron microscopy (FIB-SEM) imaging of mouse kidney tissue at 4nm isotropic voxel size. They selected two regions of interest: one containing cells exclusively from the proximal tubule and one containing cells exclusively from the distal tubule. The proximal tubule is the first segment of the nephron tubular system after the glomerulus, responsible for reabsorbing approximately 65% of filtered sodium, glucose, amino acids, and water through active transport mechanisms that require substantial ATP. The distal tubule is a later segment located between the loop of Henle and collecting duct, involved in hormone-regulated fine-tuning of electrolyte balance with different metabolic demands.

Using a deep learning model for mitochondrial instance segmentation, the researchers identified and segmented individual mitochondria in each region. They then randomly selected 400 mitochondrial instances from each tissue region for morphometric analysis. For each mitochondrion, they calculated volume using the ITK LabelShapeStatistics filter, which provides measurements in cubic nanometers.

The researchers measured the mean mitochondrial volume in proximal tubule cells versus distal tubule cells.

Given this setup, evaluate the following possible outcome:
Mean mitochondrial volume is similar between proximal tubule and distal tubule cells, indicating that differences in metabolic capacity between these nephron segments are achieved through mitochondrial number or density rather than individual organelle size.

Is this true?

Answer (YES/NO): NO